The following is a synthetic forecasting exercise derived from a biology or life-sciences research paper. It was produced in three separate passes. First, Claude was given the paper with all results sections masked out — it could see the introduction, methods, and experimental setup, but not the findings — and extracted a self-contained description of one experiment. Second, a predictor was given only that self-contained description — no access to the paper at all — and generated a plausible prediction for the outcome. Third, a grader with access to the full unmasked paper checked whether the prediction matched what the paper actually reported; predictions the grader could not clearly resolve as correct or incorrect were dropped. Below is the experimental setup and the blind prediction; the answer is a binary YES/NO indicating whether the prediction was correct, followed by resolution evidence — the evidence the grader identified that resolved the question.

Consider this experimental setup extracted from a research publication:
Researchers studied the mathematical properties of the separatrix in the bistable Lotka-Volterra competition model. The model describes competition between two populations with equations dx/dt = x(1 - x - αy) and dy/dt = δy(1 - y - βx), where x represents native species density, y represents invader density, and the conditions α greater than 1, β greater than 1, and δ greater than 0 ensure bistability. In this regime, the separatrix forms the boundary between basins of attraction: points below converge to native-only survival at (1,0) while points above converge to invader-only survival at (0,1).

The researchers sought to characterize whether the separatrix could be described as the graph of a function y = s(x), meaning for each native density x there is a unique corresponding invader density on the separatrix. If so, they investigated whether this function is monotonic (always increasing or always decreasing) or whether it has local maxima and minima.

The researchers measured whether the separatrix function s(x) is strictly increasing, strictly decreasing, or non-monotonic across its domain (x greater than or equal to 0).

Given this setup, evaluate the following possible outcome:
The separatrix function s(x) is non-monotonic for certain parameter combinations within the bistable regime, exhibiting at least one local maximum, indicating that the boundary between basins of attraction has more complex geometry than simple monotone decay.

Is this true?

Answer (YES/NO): NO